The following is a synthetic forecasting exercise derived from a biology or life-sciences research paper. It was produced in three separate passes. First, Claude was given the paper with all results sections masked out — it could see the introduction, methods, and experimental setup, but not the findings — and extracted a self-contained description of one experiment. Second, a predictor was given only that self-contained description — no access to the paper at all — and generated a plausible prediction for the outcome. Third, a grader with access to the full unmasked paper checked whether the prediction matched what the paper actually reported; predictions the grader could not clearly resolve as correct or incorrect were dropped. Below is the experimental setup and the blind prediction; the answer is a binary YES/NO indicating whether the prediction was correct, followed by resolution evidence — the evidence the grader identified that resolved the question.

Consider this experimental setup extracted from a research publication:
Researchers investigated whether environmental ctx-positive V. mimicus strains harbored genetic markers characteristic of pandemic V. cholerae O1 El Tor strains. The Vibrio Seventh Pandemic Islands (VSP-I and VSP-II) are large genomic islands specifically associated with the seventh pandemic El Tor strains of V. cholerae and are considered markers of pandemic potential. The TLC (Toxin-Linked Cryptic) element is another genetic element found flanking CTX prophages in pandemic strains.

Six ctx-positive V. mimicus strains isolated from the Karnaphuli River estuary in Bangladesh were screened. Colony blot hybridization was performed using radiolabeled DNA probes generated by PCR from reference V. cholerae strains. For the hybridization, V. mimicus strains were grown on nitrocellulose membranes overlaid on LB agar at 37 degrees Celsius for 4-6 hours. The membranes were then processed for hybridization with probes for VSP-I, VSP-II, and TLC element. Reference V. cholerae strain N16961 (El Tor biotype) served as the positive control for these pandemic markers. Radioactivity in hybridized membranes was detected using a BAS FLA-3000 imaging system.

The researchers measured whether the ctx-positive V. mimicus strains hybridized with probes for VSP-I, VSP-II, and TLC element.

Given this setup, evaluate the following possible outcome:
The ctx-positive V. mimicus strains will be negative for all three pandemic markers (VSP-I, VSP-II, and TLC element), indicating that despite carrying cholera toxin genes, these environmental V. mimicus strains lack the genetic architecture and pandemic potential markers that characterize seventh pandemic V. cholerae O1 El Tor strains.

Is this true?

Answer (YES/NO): YES